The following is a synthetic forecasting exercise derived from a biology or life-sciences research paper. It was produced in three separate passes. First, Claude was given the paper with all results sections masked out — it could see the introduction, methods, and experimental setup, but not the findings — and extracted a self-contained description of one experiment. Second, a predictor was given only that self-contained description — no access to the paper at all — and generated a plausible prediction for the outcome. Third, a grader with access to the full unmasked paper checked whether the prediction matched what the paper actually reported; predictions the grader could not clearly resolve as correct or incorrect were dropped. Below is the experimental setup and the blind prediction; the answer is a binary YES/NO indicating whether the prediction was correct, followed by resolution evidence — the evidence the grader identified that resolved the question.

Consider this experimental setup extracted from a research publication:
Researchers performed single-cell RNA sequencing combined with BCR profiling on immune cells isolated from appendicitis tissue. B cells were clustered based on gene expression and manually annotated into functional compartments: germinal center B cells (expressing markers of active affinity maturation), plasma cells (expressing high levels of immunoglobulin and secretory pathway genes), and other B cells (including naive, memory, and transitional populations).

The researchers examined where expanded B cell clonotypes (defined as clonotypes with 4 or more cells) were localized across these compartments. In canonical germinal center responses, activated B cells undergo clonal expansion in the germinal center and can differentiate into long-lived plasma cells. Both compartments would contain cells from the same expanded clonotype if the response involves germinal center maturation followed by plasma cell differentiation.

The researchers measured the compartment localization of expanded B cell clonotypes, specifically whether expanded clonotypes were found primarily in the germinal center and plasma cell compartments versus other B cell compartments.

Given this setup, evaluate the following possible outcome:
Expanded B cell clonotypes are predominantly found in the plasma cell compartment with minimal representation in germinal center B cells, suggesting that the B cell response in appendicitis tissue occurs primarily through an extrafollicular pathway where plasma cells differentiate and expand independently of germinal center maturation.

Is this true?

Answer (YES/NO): NO